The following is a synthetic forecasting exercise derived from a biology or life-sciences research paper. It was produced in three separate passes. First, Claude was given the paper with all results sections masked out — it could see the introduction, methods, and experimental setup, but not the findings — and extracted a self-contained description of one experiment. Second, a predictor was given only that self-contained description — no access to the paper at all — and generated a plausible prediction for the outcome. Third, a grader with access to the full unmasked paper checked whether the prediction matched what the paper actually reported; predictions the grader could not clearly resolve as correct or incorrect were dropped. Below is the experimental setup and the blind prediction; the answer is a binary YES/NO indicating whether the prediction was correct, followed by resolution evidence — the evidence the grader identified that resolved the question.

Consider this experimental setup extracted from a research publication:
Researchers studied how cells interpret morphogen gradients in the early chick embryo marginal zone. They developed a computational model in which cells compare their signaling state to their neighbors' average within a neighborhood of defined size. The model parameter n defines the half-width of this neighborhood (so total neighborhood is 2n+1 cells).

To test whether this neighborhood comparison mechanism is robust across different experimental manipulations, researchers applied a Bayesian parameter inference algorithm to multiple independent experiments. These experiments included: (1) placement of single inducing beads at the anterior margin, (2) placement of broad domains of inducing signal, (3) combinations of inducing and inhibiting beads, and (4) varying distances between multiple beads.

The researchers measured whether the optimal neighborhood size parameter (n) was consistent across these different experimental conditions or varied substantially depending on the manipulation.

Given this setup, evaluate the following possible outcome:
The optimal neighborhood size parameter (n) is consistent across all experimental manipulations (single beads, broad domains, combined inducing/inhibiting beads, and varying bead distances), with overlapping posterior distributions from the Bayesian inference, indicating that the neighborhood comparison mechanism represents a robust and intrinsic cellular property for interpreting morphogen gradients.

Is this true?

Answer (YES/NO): YES